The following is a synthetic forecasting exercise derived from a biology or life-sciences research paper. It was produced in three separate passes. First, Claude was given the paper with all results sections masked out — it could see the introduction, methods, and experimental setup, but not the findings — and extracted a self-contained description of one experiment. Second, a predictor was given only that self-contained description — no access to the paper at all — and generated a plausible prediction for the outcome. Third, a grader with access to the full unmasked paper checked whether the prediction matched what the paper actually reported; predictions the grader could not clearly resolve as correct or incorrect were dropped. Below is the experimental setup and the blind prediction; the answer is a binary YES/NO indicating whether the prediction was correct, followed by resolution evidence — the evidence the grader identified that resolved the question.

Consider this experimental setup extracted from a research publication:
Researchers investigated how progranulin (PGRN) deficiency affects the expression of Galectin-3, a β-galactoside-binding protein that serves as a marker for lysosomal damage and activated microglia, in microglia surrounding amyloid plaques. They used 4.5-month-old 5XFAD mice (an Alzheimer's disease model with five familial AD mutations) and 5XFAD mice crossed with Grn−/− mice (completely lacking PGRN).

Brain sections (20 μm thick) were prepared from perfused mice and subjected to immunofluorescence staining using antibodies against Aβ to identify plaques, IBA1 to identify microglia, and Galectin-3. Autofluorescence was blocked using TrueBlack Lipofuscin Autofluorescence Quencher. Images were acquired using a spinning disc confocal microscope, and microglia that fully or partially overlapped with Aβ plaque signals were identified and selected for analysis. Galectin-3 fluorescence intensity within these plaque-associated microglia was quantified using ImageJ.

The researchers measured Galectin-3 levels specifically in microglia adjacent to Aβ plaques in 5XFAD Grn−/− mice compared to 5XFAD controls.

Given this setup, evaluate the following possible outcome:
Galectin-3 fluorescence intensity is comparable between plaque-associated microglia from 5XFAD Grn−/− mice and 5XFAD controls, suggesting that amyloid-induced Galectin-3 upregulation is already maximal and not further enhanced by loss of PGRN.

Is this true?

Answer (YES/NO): NO